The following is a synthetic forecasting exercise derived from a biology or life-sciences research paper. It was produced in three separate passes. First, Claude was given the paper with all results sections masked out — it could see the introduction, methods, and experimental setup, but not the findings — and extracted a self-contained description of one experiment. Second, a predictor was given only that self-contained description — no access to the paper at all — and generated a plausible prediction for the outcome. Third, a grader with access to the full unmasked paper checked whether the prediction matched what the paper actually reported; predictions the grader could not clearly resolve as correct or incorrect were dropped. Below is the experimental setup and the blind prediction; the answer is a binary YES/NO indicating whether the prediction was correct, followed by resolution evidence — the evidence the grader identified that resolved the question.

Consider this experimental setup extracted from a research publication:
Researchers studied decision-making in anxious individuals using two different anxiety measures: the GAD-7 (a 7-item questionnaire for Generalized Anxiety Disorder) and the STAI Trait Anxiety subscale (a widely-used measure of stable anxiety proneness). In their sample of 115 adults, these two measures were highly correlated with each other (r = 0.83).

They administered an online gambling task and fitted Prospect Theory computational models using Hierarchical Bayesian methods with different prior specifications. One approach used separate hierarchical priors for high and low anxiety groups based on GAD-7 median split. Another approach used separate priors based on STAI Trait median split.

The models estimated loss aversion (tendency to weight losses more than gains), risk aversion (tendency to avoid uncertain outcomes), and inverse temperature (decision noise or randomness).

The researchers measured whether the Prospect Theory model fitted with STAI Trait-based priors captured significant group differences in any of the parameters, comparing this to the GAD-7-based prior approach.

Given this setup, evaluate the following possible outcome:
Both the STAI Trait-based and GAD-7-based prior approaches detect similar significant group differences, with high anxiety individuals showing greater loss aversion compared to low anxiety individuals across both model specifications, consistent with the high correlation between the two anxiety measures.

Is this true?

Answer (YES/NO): NO